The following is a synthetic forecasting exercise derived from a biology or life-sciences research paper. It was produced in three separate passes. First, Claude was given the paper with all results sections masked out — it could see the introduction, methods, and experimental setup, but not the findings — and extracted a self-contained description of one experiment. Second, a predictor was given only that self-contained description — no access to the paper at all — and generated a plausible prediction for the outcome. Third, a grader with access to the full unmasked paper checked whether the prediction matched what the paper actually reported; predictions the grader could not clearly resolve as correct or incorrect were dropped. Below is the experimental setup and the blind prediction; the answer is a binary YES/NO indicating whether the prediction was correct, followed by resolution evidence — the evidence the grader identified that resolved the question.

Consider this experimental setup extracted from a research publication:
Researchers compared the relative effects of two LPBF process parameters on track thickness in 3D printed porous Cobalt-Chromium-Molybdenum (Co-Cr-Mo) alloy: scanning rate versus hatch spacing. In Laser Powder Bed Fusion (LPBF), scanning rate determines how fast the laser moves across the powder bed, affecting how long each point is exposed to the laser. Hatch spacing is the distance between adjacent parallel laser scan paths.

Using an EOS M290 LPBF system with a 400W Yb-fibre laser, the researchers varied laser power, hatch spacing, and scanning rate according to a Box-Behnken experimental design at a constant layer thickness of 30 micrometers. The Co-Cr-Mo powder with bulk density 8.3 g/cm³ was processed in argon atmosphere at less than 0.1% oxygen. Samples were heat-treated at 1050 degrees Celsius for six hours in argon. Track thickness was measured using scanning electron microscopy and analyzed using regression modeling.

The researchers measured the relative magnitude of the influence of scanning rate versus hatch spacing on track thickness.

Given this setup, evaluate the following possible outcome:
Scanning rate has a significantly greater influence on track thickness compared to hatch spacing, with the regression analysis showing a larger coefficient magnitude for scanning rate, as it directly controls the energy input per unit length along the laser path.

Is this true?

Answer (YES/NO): YES